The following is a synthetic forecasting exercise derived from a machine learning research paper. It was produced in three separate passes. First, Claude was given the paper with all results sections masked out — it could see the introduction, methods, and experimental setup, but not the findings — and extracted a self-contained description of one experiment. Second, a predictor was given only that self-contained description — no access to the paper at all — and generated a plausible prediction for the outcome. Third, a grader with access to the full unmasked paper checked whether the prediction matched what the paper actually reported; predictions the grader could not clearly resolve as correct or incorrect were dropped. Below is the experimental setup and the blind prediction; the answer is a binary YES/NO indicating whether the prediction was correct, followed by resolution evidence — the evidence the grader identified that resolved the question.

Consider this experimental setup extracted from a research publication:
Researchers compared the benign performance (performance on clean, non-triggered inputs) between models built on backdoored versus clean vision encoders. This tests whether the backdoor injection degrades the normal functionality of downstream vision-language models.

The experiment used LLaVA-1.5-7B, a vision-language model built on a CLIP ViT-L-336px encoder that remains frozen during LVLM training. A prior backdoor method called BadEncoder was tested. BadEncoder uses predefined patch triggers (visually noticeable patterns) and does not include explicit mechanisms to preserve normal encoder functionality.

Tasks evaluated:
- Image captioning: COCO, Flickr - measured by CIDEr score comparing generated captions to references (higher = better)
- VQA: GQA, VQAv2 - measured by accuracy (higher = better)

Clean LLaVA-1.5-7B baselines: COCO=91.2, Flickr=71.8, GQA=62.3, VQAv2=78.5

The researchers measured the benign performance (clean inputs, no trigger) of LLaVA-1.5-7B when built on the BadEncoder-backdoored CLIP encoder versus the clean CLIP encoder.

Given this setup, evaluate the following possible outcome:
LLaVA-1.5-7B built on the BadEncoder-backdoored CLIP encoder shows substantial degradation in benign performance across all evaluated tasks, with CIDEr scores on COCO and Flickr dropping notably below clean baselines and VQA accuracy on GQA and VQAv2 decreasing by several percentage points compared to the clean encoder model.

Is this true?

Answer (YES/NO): NO